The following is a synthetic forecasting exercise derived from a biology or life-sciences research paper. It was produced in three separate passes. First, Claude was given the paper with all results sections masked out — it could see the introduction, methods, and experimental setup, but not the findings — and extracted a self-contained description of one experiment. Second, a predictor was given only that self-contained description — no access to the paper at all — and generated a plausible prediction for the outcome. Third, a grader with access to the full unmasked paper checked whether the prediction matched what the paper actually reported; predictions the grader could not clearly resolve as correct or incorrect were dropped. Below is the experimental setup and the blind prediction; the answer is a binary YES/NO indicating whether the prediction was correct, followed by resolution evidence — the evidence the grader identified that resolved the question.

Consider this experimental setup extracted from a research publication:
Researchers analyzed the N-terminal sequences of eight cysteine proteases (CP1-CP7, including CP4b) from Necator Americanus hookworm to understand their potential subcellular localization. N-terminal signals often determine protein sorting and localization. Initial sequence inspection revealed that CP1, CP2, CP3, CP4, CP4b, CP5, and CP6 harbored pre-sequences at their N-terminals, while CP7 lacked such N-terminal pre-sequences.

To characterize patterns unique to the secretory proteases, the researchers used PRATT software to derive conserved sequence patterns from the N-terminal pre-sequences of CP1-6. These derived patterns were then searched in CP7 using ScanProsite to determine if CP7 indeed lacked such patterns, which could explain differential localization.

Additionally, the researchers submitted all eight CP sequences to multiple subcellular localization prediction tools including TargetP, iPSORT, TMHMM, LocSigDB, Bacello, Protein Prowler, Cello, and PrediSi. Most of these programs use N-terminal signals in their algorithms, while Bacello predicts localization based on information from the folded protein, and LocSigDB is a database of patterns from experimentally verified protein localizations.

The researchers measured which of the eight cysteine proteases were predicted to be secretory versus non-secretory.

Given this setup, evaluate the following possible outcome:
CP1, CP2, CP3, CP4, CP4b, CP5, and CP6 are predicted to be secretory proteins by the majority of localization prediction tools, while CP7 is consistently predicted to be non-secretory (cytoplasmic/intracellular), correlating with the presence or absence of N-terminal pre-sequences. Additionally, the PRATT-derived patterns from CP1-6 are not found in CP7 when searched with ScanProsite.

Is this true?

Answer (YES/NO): YES